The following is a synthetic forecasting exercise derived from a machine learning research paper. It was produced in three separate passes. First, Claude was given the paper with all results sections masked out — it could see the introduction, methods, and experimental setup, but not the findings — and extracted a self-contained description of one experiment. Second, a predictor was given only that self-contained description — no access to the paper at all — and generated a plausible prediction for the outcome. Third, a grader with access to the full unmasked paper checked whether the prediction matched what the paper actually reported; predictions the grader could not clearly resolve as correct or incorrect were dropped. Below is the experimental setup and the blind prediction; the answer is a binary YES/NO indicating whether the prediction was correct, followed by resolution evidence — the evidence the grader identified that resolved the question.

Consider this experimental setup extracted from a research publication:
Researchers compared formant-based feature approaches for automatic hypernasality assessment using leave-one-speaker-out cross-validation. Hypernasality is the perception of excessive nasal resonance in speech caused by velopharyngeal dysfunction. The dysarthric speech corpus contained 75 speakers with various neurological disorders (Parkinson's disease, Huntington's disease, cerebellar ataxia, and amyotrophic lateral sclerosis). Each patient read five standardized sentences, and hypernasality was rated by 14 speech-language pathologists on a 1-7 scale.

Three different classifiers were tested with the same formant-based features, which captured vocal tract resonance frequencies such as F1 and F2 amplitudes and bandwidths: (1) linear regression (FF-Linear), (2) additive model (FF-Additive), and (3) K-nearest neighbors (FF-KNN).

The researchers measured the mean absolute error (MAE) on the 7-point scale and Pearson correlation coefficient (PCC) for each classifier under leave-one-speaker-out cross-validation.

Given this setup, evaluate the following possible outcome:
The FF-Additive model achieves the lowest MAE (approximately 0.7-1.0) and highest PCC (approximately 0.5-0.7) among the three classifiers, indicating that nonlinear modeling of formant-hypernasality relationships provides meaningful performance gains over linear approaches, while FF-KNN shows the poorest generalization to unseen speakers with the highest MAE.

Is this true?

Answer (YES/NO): NO